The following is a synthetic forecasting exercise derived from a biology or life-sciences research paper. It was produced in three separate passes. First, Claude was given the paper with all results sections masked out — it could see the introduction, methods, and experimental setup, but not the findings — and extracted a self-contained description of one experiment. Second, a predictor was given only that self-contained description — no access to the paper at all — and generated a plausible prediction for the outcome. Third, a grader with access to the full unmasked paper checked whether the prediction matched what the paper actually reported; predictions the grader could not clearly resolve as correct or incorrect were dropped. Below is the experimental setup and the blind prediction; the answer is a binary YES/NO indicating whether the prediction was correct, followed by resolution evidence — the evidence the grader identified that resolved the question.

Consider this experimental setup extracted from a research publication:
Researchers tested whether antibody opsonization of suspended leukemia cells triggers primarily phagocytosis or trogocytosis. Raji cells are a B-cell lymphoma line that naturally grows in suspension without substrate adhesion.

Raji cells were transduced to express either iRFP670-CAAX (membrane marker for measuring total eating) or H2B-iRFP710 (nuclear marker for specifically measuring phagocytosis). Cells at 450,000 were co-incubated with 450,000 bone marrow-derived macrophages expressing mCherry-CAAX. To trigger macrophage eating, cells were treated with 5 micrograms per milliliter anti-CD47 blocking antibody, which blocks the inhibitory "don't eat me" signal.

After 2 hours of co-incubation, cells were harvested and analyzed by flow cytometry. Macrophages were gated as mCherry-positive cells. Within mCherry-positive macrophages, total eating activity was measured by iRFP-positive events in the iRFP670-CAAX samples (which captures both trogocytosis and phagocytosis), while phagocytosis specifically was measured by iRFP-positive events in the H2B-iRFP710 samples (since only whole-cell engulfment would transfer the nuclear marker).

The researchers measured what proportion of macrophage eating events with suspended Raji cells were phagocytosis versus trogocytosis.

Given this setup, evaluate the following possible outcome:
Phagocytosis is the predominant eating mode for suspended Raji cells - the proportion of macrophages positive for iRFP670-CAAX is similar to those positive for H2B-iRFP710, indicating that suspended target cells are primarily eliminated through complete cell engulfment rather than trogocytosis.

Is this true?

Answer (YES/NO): NO